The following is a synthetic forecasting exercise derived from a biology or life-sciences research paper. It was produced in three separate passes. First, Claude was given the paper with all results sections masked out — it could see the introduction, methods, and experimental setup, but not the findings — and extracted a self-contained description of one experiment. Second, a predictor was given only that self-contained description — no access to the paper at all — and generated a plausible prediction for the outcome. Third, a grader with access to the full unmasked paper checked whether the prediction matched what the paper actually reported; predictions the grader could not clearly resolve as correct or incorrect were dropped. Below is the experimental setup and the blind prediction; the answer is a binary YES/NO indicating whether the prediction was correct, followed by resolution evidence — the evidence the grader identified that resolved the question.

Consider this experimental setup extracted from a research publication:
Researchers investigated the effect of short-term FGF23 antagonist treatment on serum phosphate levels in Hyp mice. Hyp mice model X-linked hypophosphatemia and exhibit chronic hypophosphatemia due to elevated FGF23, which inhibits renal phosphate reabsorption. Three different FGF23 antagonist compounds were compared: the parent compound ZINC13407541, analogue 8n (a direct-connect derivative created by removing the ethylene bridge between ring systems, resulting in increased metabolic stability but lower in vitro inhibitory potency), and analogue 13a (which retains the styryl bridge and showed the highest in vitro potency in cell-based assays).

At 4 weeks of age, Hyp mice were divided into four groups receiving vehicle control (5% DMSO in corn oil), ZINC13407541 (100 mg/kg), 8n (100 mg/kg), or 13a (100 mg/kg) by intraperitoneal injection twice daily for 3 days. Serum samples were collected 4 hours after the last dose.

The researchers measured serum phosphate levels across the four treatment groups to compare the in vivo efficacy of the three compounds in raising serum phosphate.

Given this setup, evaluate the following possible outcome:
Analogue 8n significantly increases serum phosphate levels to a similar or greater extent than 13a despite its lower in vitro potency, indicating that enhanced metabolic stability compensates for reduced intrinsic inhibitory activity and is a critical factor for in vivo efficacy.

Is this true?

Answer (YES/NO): NO